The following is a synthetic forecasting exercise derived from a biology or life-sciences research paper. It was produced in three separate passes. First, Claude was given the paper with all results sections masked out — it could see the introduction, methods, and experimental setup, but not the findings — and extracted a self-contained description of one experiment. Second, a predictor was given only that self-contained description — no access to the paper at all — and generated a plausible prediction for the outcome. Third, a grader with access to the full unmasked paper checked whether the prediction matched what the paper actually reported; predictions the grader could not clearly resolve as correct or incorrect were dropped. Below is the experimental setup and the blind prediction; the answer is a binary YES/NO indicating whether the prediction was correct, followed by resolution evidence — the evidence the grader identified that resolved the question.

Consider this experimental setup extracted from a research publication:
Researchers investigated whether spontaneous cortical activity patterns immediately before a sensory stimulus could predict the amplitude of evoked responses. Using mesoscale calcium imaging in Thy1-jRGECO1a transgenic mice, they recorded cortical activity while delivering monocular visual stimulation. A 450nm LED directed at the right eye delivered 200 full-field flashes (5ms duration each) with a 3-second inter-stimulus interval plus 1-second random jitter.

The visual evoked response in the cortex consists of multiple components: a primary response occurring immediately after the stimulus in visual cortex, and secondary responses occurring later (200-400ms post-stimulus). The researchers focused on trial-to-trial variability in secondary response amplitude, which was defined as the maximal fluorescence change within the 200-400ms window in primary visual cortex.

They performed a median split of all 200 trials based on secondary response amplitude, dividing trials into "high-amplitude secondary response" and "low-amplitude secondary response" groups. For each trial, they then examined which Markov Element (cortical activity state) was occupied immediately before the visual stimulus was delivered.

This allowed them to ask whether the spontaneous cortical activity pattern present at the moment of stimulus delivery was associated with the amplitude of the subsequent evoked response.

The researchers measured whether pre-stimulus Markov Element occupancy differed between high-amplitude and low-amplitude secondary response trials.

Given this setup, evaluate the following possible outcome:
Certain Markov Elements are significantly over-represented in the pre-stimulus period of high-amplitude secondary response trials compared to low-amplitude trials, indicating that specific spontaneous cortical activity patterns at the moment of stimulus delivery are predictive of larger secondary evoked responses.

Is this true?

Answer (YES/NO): YES